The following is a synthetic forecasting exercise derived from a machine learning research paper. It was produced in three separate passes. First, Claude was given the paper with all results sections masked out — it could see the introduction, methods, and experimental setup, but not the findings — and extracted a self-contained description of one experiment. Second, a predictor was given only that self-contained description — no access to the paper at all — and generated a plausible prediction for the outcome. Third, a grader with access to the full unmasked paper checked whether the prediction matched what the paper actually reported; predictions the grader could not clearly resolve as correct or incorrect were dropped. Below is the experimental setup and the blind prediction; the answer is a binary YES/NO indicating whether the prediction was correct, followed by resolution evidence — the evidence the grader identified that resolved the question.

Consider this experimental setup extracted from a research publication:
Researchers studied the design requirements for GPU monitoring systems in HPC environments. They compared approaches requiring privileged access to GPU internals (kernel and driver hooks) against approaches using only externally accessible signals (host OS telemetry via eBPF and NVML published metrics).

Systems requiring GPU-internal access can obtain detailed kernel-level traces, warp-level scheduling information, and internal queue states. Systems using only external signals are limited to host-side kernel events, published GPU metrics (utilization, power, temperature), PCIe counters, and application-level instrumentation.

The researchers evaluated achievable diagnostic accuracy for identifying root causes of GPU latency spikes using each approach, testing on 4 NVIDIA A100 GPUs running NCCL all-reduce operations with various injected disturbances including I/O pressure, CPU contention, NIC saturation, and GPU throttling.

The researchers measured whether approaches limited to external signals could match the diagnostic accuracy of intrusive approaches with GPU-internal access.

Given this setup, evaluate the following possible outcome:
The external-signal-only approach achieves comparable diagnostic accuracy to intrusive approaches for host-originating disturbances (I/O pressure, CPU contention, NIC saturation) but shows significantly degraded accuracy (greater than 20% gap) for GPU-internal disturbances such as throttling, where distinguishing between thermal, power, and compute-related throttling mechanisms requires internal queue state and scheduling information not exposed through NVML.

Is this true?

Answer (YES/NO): NO